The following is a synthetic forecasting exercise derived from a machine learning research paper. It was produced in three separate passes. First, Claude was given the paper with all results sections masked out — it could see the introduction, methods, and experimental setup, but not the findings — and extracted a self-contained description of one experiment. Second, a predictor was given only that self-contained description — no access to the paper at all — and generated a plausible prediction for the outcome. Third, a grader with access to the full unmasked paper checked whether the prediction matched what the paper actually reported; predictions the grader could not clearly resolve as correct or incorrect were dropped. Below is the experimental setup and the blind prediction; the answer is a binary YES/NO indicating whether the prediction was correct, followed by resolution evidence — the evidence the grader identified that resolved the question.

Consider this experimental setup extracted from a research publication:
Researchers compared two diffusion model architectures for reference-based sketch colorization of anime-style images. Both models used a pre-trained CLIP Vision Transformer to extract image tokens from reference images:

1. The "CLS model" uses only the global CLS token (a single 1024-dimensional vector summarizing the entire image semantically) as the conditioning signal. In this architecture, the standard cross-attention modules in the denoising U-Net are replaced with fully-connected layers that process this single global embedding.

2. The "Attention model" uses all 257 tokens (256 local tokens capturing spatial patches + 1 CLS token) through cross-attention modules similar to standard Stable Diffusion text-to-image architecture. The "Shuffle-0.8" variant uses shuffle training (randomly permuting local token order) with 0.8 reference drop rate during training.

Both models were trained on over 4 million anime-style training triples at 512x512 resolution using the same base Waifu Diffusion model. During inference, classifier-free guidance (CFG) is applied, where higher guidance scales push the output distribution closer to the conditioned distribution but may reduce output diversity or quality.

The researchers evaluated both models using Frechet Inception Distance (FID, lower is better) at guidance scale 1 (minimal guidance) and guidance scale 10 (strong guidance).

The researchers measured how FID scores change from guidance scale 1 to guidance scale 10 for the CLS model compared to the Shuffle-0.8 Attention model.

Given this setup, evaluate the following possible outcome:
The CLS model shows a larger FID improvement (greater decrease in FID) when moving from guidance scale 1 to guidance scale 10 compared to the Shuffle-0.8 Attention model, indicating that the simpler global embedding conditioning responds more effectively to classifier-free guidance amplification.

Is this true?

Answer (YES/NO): NO